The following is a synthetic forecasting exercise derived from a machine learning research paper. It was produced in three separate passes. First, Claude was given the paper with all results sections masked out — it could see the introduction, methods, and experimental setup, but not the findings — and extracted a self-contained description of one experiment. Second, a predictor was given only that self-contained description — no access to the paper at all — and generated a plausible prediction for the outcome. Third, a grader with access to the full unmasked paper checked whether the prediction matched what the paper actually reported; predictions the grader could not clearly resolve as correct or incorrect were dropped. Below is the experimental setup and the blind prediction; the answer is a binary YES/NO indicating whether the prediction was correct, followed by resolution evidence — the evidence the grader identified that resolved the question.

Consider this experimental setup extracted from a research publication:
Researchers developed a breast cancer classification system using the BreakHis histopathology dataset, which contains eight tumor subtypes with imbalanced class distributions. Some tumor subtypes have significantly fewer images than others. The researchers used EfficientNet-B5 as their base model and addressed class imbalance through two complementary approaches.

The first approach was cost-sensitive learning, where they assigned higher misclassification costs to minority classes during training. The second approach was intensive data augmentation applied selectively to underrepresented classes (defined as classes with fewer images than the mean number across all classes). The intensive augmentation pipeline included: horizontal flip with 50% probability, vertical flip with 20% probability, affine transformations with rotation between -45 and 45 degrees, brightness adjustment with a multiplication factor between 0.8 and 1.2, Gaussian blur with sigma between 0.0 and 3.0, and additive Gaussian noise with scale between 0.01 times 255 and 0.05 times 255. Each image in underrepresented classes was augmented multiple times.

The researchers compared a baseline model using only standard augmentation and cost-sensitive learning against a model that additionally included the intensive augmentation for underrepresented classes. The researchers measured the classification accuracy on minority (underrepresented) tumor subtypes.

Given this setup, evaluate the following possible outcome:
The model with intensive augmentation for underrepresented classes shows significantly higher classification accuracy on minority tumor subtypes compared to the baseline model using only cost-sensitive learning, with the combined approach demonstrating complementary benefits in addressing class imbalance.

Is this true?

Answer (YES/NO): YES